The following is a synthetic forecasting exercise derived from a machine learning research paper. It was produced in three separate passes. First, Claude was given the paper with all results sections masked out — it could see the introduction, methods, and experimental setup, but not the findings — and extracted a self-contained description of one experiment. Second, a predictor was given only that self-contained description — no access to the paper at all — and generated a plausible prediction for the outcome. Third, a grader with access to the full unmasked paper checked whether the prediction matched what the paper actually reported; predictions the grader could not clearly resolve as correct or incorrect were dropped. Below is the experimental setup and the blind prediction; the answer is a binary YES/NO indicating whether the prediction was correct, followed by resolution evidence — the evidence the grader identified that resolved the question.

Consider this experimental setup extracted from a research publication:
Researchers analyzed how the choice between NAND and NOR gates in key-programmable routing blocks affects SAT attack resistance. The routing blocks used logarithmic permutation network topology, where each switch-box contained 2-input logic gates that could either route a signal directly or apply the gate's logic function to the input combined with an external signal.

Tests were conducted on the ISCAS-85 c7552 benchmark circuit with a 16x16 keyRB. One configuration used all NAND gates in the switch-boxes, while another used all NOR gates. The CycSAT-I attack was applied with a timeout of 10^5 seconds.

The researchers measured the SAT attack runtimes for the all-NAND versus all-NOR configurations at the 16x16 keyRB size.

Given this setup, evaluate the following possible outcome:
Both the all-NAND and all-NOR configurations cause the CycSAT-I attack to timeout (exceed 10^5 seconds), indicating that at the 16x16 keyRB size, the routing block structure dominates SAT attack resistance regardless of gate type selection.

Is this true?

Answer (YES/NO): NO